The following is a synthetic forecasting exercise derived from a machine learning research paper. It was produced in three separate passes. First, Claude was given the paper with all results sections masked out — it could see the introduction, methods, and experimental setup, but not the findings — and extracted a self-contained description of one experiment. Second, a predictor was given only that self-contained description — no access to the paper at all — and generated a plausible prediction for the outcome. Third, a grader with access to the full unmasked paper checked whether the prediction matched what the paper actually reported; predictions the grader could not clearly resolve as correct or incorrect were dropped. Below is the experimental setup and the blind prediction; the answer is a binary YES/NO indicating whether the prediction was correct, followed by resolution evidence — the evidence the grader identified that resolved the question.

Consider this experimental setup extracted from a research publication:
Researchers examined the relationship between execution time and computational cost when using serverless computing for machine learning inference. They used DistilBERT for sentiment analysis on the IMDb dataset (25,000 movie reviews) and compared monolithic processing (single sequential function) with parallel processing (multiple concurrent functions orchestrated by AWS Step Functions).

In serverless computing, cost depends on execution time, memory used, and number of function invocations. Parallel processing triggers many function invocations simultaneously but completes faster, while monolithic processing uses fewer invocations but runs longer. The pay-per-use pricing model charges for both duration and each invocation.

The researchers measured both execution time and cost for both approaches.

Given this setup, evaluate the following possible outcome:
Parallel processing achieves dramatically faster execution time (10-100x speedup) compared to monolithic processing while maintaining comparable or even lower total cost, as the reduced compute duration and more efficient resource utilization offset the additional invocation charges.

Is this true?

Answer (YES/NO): YES